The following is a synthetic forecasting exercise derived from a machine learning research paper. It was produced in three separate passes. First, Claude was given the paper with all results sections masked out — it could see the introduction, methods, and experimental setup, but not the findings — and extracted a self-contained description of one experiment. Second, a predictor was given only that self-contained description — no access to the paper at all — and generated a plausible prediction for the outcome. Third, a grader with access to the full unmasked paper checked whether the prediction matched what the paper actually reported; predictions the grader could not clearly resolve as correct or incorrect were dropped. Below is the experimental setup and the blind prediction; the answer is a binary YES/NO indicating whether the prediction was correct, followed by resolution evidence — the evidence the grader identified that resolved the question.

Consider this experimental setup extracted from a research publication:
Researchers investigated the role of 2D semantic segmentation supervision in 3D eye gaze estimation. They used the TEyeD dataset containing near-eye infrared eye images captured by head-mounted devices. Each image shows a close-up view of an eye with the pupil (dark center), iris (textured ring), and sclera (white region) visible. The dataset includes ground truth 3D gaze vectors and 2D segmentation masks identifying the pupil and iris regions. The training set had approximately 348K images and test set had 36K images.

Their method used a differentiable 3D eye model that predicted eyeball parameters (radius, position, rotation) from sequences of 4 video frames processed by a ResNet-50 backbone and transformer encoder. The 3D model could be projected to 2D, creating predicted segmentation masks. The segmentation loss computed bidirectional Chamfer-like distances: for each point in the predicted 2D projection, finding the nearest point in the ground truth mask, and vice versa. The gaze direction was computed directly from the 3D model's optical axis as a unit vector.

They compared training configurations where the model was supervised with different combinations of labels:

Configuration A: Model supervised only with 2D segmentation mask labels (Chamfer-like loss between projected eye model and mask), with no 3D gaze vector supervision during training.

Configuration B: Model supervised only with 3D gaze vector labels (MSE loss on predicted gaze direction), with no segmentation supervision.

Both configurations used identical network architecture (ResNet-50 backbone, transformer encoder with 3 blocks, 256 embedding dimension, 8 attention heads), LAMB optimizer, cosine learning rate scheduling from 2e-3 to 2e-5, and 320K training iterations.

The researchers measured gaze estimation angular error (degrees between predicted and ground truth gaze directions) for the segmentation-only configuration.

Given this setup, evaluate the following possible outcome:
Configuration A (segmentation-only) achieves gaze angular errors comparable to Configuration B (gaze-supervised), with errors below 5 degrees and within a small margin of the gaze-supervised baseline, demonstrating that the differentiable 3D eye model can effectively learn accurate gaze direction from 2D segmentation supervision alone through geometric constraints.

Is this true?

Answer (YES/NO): NO